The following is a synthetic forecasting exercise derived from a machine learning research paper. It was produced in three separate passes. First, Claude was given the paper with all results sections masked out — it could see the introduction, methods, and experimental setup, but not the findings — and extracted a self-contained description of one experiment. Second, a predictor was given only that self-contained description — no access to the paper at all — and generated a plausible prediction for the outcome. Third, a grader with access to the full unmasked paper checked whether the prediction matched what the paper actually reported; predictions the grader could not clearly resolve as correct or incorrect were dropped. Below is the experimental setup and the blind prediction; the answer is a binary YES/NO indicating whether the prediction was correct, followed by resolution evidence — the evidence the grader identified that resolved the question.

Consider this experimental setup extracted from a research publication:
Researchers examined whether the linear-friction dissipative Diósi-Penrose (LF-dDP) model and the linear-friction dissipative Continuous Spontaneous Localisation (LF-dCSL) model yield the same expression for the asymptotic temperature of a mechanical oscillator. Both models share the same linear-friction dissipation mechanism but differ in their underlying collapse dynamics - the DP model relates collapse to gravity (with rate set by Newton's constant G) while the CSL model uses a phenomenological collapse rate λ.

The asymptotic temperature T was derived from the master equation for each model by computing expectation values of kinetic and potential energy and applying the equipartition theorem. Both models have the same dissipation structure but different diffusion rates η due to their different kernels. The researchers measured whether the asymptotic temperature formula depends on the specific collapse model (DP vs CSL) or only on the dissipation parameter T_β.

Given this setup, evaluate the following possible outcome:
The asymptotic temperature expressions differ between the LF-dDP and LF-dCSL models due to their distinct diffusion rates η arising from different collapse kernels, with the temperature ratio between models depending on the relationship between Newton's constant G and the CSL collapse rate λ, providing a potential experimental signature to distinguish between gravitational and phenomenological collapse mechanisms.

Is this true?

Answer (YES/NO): NO